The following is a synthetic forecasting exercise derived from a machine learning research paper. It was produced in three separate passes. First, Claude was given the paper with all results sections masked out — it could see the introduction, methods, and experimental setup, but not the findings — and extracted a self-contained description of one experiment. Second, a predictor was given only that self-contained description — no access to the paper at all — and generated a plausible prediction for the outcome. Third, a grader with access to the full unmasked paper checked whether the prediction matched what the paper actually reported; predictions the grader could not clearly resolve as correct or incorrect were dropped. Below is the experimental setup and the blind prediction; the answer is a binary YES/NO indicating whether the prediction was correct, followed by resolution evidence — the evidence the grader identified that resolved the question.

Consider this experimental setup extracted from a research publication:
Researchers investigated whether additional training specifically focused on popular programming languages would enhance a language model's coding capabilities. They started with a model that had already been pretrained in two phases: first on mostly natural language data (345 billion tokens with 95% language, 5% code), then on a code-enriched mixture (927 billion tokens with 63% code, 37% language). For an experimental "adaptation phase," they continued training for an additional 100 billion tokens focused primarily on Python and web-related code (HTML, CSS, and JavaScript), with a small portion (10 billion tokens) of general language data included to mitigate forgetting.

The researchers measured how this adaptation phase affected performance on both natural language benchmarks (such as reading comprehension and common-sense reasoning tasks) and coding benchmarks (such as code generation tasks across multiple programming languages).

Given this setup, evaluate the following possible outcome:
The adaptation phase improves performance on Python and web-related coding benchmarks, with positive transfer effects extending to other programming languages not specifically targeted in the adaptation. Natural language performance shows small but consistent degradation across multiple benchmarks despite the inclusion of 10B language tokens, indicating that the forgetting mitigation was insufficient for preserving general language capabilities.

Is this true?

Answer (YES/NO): NO